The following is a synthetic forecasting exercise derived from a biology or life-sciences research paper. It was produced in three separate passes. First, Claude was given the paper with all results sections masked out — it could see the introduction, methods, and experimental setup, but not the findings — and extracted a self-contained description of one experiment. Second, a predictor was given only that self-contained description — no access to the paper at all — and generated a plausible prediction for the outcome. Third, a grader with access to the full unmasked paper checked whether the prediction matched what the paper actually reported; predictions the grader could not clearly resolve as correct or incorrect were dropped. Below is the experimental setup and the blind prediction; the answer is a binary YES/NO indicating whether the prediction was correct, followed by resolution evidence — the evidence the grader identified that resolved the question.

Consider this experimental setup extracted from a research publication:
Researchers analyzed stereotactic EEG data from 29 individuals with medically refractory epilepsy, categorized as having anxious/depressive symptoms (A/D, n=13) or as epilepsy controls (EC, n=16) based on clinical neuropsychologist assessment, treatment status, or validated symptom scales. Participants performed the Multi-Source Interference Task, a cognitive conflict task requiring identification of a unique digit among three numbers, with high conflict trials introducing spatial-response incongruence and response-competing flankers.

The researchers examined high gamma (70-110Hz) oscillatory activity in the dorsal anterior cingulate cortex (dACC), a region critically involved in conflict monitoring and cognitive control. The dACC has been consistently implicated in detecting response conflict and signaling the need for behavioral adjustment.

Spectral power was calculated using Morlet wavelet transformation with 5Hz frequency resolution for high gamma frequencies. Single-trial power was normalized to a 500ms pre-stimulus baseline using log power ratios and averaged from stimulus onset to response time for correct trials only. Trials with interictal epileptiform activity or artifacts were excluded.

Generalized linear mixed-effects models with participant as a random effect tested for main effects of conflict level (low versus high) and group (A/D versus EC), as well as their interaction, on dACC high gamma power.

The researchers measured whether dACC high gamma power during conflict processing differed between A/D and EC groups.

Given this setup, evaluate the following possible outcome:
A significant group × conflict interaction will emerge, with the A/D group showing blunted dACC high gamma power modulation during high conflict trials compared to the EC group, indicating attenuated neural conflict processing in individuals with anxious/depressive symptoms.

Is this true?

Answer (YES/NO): NO